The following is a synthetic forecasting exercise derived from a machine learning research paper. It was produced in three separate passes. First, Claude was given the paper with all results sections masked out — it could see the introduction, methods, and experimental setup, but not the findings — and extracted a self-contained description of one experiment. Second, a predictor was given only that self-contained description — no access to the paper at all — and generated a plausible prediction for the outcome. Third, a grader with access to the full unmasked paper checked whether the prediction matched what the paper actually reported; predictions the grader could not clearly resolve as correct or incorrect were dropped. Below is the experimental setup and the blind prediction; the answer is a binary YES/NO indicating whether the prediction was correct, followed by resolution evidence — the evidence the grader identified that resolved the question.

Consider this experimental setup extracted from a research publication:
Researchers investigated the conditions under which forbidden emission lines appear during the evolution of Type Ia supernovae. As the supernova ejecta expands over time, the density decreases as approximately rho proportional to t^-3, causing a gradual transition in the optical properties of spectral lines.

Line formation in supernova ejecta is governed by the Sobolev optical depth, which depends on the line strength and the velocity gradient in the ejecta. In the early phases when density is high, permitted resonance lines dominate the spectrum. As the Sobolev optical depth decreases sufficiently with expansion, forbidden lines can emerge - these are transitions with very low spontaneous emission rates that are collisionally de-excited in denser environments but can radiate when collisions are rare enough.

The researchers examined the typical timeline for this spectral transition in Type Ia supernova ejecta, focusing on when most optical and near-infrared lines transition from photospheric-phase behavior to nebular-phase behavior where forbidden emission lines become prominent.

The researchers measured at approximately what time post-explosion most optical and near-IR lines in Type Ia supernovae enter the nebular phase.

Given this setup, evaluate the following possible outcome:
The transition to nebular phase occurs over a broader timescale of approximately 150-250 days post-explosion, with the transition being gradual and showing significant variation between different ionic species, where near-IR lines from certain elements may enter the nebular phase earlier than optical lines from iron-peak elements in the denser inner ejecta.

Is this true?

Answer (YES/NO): NO